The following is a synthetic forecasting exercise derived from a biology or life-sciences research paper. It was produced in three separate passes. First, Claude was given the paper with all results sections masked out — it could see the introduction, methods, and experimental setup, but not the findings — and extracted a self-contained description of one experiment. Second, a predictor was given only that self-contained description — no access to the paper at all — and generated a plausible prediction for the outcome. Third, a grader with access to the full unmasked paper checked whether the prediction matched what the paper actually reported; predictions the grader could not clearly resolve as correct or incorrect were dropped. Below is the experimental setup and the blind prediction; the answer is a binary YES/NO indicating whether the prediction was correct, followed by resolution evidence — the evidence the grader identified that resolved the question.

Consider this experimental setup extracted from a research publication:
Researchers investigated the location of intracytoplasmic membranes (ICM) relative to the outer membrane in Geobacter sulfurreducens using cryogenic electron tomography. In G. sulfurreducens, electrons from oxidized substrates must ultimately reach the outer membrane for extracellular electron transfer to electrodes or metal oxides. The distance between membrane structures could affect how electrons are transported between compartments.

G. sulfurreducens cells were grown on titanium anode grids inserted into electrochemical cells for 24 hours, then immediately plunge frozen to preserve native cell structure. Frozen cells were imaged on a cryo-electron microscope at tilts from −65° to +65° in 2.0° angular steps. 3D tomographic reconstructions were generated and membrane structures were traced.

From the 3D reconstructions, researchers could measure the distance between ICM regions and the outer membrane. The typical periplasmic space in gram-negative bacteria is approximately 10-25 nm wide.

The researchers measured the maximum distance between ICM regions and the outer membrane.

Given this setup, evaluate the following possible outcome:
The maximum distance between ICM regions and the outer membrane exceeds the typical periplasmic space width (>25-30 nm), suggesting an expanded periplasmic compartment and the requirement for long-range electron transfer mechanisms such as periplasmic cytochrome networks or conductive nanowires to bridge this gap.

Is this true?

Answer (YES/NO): YES